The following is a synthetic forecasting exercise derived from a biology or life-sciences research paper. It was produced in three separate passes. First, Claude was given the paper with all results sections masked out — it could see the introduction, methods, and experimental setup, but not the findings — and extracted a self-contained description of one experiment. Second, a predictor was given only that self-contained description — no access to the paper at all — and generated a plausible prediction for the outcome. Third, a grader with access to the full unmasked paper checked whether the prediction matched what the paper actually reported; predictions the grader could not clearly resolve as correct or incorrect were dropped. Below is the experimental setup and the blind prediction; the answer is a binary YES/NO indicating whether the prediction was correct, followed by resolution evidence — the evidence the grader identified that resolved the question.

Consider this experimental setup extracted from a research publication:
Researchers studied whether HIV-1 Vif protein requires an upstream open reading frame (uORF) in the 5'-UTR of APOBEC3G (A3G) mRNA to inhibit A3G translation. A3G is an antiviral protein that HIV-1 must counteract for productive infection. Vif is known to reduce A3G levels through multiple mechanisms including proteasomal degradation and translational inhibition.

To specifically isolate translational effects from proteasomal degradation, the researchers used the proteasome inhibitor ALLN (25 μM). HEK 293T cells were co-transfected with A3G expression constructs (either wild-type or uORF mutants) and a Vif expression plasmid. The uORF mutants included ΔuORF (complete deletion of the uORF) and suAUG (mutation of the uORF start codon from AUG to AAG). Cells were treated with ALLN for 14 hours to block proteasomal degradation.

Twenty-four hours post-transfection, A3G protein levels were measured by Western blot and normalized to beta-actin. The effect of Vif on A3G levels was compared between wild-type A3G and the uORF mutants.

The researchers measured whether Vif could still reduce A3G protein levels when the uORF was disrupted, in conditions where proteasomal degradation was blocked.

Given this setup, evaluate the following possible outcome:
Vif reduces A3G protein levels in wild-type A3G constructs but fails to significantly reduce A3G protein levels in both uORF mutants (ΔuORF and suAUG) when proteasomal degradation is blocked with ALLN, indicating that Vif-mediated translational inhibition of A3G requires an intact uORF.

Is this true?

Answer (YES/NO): YES